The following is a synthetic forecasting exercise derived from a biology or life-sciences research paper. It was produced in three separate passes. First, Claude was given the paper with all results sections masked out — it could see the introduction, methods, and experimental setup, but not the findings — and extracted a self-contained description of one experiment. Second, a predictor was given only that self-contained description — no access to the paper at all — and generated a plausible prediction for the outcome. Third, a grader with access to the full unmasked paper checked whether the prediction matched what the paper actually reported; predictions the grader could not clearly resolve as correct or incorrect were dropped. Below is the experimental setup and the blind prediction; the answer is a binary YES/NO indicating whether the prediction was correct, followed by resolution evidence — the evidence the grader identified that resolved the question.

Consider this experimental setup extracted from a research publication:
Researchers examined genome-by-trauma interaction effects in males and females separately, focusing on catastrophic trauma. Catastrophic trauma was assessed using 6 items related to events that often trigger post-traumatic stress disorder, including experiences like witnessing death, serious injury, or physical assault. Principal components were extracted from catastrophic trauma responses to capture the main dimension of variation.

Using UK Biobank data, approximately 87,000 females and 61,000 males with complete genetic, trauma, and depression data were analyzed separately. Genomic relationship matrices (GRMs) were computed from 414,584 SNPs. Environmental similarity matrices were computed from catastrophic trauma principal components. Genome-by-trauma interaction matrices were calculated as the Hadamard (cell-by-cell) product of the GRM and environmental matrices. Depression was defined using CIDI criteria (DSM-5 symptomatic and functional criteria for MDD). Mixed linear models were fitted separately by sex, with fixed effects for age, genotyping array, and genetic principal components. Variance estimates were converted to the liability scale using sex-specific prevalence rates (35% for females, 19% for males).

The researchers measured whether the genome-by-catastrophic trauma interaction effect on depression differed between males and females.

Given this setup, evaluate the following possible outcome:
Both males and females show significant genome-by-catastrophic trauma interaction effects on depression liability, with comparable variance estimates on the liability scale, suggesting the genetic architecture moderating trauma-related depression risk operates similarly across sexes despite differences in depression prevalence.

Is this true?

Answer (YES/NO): NO